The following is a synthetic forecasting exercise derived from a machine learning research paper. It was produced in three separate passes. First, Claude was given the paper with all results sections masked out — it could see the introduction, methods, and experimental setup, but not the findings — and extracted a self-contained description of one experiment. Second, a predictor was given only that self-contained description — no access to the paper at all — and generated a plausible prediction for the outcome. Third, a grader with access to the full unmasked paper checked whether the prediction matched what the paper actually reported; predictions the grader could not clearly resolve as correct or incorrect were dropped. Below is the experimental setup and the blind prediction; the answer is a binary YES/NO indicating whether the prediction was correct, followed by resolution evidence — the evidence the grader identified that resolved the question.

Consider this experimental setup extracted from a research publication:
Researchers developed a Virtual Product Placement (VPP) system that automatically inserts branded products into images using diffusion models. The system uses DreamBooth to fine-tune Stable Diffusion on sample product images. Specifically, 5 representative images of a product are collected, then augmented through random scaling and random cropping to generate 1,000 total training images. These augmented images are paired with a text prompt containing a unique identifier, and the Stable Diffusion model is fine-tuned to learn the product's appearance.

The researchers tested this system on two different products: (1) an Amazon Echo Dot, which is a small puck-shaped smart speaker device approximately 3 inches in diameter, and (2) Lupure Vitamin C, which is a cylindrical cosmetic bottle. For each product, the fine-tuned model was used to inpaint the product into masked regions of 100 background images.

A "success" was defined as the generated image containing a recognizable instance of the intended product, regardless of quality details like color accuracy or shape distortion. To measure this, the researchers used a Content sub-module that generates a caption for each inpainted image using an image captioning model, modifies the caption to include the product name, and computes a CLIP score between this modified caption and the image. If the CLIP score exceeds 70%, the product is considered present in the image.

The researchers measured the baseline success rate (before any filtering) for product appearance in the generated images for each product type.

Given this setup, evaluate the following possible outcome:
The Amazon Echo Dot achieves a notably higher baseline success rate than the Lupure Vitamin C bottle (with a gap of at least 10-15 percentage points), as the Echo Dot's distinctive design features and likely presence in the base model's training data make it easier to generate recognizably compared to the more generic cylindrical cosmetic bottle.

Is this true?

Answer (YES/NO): NO